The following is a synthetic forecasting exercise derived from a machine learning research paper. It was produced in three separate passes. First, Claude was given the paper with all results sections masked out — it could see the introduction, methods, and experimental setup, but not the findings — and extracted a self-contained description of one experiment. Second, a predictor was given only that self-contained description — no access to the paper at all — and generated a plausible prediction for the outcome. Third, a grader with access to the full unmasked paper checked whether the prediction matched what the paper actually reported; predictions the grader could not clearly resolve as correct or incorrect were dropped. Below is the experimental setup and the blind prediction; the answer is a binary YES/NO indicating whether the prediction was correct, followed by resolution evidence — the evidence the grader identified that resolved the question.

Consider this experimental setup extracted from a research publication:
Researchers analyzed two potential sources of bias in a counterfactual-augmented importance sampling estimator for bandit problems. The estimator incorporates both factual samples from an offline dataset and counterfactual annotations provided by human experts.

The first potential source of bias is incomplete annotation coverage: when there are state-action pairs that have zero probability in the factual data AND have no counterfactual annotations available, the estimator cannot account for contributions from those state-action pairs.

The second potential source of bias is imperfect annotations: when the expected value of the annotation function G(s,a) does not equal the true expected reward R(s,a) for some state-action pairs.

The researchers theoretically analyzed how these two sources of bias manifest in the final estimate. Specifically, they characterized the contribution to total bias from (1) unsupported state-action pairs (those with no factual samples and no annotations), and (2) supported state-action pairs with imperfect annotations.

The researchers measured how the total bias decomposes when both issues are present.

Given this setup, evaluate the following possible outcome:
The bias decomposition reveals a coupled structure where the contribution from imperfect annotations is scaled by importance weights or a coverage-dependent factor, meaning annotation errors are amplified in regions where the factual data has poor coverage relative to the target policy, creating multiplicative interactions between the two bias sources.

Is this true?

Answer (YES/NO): YES